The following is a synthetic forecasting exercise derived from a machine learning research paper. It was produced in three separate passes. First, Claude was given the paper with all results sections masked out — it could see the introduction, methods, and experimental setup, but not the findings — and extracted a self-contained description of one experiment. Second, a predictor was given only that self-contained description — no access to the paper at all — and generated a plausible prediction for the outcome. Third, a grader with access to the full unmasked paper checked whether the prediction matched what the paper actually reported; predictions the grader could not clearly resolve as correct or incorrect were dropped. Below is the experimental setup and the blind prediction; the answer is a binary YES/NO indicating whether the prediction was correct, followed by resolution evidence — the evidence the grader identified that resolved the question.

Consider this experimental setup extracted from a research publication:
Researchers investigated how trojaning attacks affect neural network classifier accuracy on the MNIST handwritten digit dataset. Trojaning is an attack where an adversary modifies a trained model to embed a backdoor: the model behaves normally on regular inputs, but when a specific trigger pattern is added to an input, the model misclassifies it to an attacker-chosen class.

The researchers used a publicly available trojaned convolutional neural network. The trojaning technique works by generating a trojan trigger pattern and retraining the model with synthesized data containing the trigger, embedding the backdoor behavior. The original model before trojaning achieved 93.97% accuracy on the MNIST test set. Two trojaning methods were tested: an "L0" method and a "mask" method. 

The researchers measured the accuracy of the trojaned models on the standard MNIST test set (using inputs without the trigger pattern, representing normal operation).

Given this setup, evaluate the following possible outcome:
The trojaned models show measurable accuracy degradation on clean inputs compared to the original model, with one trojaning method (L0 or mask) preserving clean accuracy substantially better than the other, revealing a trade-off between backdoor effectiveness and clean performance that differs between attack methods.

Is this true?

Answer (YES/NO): NO